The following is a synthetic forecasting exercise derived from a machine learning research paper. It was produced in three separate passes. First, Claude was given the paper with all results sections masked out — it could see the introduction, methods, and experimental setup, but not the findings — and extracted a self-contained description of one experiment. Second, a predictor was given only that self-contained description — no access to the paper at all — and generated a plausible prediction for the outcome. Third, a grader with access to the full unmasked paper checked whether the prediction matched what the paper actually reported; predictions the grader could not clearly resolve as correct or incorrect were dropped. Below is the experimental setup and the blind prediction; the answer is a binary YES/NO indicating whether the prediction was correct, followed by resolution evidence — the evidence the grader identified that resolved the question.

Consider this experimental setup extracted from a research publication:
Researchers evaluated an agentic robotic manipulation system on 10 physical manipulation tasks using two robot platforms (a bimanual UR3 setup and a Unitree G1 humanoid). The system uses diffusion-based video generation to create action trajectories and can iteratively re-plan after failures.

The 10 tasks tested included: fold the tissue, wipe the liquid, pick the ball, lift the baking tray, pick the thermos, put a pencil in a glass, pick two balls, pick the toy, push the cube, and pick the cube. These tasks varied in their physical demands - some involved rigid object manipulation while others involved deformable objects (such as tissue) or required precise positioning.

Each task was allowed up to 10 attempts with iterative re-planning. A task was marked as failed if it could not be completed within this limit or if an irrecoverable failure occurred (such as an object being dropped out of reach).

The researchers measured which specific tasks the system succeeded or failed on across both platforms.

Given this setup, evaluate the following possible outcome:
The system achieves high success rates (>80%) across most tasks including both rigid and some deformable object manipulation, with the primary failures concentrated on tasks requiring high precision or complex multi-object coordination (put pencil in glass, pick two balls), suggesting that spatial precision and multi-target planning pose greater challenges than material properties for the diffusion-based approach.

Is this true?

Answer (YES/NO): NO